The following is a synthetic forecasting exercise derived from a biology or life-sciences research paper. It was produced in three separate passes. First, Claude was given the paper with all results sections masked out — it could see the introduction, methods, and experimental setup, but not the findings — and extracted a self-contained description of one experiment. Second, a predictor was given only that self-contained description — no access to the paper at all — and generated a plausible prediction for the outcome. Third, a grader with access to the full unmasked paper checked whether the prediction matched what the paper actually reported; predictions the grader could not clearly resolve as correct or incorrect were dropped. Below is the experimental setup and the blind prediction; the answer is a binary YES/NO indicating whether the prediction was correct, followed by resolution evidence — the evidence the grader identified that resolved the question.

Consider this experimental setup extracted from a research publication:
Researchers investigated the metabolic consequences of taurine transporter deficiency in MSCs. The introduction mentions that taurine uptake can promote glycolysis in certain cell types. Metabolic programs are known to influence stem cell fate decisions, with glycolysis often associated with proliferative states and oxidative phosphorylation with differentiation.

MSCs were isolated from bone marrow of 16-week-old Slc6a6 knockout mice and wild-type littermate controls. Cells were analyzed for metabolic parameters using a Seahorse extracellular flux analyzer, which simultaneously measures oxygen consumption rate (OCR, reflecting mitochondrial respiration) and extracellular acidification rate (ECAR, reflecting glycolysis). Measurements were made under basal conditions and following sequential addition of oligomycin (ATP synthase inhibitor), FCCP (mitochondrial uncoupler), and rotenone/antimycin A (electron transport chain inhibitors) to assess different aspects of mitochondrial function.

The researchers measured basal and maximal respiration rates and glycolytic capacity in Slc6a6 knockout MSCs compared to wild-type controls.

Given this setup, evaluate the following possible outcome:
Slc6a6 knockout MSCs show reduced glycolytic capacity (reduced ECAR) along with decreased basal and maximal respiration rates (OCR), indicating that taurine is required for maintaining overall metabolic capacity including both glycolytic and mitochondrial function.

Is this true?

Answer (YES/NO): NO